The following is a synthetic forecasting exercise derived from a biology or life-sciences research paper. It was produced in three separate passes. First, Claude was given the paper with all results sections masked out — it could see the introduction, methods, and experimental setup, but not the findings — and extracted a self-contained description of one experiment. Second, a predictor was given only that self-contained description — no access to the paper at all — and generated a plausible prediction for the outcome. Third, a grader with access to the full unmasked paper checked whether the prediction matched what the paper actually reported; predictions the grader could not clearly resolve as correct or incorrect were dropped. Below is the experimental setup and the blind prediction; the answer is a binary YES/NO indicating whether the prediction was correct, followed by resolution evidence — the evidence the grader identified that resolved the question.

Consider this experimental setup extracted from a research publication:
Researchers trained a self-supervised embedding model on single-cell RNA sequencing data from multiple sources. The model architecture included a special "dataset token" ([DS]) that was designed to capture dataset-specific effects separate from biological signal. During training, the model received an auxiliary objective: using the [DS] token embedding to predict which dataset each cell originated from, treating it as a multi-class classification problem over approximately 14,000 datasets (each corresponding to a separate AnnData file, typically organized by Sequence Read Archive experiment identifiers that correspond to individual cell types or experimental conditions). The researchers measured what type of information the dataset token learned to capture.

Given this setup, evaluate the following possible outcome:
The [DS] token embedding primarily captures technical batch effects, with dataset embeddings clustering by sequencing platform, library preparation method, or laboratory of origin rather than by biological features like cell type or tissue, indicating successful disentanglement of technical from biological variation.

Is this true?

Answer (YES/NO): NO